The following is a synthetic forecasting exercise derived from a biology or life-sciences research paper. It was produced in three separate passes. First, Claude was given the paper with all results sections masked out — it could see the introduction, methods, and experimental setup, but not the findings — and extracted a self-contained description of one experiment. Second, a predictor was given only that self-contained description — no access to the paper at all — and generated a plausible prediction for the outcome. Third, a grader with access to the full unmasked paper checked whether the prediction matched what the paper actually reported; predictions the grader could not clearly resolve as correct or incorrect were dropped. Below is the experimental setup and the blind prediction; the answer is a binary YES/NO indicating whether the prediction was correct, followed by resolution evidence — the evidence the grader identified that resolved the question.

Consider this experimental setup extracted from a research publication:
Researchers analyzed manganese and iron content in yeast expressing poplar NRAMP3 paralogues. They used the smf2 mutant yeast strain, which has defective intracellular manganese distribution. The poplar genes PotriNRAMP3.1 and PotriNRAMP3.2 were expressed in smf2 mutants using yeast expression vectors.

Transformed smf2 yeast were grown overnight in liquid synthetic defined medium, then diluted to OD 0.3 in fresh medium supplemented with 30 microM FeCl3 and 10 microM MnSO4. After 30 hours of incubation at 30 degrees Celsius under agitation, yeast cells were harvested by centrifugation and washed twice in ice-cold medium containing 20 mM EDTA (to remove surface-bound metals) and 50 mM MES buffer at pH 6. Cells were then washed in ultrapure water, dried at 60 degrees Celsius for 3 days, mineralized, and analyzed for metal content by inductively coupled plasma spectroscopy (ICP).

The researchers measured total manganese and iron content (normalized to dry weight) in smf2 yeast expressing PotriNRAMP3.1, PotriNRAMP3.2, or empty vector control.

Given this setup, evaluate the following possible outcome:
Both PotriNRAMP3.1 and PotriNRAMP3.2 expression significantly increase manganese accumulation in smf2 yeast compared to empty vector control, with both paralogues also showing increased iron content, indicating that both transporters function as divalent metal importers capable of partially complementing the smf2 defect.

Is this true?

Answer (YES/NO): NO